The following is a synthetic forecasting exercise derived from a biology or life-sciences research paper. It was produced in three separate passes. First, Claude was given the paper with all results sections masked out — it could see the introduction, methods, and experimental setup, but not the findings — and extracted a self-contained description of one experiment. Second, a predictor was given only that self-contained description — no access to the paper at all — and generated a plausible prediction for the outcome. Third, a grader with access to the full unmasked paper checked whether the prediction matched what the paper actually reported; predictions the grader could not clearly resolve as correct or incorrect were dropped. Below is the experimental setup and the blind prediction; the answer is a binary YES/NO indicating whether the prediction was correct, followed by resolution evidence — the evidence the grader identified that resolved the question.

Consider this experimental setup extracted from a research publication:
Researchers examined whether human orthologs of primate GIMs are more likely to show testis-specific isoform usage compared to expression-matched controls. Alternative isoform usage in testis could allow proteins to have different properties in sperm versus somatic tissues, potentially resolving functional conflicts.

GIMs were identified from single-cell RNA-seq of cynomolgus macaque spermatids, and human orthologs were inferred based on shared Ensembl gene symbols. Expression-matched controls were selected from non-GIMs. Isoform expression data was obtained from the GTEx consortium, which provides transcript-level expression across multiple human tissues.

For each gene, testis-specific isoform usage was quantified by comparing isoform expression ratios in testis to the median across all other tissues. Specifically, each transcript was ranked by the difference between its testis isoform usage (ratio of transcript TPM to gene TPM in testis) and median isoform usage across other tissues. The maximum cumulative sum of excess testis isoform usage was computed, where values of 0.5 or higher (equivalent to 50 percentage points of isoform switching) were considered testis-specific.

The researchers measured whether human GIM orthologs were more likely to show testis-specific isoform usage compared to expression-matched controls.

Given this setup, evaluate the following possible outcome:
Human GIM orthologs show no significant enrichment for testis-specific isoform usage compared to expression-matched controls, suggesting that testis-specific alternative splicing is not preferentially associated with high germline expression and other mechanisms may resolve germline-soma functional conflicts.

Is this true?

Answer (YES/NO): NO